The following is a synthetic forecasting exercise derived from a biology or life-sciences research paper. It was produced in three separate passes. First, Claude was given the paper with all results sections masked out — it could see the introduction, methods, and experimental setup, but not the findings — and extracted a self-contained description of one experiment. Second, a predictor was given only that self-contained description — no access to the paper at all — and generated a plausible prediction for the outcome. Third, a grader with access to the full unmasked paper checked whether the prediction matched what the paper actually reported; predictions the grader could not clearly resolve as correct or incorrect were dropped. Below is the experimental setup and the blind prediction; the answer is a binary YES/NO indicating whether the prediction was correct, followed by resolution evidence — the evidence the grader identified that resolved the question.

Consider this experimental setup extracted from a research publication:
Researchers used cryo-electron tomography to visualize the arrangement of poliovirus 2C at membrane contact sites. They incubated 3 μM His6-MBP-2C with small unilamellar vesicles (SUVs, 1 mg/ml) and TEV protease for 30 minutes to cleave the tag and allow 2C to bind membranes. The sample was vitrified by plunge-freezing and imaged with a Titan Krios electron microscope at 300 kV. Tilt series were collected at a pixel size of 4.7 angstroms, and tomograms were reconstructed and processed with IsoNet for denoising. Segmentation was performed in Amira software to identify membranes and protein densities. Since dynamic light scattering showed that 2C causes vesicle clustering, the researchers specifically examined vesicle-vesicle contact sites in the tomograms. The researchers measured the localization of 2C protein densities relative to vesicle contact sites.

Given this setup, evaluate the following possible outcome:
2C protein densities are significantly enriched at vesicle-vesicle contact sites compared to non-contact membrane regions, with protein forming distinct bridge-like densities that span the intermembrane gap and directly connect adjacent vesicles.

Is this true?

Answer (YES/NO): YES